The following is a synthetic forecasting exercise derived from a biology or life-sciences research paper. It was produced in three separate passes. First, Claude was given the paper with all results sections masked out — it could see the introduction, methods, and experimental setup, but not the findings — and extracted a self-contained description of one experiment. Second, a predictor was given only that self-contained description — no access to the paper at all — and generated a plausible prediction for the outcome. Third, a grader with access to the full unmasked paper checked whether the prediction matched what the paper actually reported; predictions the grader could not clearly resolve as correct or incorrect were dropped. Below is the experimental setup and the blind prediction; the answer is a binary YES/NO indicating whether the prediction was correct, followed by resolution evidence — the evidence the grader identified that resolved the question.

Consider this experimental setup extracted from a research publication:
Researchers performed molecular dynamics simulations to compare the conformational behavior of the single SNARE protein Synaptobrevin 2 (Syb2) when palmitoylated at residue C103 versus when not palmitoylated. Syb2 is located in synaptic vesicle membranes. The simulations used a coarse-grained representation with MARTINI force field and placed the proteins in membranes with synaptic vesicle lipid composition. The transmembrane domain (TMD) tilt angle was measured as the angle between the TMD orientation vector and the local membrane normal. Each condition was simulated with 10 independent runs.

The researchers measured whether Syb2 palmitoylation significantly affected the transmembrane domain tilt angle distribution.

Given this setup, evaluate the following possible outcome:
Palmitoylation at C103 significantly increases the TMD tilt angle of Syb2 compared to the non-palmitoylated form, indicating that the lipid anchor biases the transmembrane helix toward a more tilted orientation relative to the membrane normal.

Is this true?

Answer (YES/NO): NO